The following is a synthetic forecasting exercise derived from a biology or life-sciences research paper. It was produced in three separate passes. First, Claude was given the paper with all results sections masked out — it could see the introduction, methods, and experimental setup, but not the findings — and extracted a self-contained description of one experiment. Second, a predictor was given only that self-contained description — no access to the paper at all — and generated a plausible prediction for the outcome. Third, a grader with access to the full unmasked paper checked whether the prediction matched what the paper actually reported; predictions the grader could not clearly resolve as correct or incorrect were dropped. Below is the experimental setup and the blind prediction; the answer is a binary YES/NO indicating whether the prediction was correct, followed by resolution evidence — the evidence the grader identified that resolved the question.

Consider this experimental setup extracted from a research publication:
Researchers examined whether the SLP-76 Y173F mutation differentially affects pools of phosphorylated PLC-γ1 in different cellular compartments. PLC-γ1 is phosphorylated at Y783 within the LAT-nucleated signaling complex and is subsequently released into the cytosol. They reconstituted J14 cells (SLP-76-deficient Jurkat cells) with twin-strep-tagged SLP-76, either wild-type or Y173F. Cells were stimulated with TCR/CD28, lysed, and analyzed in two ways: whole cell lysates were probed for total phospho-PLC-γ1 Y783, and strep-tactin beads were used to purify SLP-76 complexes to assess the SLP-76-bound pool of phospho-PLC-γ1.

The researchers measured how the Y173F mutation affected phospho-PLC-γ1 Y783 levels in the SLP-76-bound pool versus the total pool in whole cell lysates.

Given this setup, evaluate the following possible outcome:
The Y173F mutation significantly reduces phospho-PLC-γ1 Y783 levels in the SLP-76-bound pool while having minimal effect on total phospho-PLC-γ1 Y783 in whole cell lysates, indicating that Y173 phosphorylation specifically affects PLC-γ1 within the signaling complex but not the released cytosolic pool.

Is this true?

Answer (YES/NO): NO